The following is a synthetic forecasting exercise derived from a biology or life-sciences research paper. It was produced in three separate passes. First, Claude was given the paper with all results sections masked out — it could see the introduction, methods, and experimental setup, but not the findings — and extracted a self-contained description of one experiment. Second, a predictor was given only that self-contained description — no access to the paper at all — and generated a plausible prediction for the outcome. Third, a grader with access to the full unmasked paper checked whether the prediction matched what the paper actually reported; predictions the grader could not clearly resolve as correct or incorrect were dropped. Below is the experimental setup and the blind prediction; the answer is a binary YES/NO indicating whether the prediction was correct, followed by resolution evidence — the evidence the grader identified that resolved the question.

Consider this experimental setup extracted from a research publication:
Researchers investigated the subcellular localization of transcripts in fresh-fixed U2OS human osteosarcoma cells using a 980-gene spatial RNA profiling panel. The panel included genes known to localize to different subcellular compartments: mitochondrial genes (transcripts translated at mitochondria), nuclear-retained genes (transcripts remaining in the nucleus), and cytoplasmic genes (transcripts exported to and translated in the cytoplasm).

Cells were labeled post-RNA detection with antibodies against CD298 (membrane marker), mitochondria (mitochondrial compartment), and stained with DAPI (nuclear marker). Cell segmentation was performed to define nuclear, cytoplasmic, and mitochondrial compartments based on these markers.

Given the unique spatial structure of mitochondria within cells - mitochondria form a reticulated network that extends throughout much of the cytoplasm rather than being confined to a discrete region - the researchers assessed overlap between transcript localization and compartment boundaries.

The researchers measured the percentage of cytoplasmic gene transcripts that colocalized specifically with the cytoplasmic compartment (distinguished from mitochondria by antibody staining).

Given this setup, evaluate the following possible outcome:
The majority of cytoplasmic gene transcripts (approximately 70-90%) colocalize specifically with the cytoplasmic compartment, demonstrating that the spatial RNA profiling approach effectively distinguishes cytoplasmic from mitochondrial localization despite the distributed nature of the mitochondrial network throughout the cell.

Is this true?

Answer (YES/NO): NO